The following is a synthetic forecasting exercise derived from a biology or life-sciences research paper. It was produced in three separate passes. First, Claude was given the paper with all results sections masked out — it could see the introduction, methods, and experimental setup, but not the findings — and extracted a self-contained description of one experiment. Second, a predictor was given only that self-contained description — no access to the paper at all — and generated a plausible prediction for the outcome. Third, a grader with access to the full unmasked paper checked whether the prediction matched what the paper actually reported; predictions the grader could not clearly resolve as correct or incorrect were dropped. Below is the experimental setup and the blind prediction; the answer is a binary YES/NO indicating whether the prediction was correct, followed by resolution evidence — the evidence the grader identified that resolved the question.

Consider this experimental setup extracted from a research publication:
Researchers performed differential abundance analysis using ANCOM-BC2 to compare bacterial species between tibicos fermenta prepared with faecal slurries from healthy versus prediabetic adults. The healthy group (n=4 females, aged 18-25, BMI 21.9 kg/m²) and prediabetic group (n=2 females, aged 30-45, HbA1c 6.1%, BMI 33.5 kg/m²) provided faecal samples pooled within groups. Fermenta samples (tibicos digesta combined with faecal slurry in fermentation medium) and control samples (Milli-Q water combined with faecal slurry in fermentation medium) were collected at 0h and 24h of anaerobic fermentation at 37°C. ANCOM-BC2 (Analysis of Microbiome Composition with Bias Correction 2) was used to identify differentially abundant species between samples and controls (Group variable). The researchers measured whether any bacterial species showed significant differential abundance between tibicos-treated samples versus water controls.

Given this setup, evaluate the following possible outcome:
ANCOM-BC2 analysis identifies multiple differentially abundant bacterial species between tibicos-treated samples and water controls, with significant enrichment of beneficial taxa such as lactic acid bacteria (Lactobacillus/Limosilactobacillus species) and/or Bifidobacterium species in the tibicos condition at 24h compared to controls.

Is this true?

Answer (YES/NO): NO